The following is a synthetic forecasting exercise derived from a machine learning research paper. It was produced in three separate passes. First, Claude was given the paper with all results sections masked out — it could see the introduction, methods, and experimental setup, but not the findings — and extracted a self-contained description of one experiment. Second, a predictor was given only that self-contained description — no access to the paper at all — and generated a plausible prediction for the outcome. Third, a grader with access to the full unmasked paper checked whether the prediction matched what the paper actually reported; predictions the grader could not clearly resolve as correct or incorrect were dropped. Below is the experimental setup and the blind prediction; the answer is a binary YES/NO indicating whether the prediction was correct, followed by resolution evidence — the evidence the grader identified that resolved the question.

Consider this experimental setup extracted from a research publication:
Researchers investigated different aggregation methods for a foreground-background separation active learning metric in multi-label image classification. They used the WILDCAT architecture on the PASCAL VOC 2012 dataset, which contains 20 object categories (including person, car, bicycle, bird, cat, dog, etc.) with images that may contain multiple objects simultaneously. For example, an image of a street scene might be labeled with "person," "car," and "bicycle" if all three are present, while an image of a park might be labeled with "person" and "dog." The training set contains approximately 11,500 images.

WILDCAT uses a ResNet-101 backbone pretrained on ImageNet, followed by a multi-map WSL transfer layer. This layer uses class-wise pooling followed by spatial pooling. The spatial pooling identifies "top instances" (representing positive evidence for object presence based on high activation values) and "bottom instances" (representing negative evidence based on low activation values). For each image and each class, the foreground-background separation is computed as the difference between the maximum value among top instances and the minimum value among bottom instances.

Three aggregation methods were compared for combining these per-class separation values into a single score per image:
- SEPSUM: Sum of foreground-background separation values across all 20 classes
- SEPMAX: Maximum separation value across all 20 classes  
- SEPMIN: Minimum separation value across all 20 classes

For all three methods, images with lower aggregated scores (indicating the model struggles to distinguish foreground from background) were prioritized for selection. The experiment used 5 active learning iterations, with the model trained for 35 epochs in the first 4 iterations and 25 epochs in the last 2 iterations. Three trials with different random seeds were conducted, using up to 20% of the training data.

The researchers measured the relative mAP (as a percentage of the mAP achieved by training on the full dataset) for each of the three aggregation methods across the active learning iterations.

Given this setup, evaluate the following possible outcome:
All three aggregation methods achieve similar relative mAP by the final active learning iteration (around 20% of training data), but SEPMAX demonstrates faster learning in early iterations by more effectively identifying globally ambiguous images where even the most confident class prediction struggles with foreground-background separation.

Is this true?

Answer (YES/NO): NO